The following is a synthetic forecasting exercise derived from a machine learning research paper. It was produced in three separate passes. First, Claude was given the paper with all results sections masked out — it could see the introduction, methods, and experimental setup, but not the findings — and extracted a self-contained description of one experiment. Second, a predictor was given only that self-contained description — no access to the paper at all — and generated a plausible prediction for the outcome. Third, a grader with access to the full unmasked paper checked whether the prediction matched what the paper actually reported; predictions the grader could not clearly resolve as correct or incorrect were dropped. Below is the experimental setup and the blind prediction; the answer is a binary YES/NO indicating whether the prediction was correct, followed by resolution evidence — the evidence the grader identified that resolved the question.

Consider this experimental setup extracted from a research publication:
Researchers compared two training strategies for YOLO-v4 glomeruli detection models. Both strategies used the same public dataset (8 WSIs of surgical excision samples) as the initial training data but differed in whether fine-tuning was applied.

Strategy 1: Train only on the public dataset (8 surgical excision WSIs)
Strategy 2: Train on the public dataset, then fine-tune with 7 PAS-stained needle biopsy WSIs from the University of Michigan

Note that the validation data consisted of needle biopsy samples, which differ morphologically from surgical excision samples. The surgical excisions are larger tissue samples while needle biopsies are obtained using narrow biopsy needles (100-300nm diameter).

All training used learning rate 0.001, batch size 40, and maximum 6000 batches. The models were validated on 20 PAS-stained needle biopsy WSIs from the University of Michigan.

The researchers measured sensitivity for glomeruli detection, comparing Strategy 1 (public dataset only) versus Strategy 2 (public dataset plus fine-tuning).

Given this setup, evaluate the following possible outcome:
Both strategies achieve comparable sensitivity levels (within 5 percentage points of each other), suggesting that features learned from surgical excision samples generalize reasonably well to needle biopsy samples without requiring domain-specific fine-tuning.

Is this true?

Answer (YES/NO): NO